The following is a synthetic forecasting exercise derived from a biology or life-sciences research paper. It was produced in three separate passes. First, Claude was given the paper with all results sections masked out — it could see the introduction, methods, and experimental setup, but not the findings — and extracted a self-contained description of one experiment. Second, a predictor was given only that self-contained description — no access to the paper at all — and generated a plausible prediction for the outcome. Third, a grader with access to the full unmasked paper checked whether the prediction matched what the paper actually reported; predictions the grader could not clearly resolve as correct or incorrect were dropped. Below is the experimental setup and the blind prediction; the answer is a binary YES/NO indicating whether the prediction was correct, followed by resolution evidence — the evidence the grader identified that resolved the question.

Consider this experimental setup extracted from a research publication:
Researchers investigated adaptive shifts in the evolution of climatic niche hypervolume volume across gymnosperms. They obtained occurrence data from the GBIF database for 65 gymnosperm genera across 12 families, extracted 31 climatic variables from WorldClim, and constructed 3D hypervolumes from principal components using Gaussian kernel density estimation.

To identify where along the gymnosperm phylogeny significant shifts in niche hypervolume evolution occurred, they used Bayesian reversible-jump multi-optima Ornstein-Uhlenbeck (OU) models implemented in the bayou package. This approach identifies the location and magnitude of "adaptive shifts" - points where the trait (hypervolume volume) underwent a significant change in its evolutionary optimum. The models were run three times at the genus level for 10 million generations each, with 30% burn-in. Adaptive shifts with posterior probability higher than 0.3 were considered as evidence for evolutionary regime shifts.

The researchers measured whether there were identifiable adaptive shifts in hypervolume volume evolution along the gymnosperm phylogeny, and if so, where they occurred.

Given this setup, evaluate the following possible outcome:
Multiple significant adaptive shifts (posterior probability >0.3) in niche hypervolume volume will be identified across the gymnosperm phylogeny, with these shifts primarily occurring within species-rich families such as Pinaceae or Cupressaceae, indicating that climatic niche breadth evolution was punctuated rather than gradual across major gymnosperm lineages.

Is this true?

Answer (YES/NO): NO